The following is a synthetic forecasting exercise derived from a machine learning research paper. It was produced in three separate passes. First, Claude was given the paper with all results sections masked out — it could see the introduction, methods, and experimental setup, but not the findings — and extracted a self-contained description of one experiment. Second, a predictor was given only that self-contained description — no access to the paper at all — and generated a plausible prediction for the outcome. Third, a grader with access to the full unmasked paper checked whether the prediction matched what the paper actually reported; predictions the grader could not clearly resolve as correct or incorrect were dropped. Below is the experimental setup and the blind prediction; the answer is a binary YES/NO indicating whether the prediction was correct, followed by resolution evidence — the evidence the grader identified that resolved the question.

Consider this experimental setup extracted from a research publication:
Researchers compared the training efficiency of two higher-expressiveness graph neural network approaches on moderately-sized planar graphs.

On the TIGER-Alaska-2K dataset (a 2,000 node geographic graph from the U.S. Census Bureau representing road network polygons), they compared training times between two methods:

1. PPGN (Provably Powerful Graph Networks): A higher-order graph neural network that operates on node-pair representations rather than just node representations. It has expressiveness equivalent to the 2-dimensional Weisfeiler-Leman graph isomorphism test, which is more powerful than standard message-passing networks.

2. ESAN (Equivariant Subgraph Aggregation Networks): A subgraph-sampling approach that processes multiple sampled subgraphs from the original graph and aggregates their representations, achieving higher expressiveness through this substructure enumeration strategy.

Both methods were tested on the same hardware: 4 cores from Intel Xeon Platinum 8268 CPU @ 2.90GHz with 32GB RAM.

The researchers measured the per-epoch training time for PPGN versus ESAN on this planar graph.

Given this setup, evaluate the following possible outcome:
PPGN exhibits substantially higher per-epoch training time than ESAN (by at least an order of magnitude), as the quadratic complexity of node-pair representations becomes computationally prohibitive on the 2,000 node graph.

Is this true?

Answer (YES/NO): NO